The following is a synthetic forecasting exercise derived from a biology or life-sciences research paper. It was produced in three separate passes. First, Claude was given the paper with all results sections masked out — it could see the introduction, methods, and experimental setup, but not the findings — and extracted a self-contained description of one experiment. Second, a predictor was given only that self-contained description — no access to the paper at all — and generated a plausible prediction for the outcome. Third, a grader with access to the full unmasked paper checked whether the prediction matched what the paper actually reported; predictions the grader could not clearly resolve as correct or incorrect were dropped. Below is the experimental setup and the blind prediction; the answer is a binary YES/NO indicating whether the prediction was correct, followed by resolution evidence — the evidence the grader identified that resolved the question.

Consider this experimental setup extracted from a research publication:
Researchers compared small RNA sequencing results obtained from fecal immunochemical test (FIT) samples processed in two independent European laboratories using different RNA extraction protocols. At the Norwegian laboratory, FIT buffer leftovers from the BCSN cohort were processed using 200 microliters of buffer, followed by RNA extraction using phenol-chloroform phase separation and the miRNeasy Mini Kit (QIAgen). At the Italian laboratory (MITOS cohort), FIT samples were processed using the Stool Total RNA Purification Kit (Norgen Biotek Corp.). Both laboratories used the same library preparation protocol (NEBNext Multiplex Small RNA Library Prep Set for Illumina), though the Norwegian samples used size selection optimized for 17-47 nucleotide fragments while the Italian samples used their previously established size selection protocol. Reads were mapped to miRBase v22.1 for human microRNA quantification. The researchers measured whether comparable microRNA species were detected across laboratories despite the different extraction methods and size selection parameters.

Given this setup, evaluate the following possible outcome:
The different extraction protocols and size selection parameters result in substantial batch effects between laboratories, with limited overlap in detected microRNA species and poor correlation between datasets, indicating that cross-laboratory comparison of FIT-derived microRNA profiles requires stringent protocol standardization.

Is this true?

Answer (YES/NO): NO